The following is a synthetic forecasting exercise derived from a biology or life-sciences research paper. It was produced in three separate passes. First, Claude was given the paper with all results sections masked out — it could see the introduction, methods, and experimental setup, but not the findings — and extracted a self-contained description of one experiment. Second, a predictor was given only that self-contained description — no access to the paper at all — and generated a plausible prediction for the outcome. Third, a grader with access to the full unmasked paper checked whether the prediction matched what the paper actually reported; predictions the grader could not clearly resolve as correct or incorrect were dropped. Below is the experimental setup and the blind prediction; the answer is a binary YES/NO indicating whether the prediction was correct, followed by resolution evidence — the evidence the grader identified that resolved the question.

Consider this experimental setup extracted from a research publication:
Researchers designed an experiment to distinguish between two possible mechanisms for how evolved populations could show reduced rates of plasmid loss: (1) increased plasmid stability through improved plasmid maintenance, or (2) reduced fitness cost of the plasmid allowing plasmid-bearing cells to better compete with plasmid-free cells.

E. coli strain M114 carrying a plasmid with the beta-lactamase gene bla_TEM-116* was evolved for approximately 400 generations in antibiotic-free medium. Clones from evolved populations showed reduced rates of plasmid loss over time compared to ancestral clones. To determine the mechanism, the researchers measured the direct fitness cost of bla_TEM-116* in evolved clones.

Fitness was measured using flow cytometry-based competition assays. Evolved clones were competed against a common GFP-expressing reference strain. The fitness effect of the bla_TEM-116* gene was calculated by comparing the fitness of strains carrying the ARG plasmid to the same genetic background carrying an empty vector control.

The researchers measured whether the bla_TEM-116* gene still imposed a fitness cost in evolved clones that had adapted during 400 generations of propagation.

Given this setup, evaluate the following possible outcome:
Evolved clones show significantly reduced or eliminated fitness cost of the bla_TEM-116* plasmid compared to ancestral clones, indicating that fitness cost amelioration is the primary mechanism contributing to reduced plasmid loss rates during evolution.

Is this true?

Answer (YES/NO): YES